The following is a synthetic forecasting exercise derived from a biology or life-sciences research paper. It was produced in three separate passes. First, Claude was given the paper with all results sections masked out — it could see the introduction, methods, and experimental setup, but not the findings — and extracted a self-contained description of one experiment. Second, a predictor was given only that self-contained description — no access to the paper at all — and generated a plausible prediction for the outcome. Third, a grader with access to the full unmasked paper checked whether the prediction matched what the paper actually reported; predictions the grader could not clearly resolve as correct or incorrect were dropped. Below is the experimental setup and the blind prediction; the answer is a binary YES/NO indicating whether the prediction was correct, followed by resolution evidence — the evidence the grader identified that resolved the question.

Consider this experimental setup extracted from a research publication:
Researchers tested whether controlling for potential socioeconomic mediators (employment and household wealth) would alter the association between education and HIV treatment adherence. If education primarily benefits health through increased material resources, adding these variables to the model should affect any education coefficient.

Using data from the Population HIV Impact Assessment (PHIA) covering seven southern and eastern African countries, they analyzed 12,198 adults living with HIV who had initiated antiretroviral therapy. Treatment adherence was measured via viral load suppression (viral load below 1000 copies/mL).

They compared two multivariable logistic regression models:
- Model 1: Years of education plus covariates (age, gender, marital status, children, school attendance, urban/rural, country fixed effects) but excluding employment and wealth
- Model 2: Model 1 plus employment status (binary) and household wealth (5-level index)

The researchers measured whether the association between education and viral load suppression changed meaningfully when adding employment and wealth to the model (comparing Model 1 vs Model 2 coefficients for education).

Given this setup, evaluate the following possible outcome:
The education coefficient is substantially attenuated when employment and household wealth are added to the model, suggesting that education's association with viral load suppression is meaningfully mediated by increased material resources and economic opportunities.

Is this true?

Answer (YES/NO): NO